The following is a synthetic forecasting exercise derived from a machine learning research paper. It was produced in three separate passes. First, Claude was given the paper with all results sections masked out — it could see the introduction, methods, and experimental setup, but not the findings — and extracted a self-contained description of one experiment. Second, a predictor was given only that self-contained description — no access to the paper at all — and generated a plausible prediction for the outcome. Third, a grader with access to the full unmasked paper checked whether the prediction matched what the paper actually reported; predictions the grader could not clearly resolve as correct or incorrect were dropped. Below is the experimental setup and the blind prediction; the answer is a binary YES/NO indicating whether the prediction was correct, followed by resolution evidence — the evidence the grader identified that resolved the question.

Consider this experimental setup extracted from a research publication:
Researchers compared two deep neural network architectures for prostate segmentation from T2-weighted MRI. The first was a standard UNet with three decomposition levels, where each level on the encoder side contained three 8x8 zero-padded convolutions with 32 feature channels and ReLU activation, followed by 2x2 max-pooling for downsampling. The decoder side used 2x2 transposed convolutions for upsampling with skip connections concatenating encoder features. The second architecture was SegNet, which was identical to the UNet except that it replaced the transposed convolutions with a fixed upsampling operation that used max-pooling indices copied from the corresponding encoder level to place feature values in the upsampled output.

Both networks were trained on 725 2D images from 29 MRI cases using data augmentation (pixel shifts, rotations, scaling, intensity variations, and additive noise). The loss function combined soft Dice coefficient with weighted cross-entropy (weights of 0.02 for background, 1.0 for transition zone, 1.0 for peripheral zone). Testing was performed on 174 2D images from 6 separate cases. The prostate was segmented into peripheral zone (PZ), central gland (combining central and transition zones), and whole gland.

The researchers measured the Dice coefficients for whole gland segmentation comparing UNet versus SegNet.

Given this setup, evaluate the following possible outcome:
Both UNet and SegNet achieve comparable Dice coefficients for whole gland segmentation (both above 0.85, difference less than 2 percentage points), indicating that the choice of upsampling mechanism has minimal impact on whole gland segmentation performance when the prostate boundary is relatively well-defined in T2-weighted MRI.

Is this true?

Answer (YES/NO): YES